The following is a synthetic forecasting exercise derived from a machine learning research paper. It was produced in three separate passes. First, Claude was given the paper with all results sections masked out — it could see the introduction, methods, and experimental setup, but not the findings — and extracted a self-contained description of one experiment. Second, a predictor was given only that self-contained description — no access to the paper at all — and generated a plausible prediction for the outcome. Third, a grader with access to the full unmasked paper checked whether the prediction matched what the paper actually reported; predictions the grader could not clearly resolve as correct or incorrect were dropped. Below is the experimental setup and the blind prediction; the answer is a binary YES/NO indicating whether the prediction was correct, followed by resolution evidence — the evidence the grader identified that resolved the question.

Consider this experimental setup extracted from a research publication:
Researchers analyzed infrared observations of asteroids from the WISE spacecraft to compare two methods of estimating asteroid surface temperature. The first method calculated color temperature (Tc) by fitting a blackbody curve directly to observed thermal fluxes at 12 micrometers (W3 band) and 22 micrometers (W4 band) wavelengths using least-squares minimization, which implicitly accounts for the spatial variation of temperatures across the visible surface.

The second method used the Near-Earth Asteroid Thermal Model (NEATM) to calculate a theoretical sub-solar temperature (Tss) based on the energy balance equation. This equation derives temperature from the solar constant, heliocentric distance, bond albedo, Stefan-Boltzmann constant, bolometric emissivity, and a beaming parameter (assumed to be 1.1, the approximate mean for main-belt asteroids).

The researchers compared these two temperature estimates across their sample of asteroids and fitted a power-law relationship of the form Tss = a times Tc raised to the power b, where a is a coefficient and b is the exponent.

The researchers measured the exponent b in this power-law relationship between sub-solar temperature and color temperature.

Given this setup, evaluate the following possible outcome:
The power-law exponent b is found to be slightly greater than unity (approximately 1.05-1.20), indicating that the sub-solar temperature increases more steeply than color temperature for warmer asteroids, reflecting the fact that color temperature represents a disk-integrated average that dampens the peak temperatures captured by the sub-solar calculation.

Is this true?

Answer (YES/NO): YES